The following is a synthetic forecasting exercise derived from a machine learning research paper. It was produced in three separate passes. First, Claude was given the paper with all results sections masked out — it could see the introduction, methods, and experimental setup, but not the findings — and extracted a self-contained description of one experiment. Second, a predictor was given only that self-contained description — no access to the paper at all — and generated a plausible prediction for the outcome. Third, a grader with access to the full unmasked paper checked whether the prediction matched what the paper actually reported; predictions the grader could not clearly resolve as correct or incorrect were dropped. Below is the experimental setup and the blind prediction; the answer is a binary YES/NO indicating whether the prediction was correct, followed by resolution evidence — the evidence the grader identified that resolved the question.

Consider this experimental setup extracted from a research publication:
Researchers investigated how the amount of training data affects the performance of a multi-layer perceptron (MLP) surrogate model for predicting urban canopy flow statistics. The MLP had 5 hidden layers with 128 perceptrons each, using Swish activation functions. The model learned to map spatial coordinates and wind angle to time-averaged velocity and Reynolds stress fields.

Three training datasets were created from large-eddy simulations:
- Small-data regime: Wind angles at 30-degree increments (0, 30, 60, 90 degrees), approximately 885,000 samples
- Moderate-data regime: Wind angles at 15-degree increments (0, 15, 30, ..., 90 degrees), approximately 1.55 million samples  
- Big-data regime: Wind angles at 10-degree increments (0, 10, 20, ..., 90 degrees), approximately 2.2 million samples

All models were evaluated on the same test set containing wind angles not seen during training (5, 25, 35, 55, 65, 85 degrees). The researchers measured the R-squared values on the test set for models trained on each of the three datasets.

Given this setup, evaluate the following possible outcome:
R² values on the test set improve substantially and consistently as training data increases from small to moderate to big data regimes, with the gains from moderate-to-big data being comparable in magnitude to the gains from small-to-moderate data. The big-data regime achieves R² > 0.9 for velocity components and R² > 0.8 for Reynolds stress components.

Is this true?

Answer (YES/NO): NO